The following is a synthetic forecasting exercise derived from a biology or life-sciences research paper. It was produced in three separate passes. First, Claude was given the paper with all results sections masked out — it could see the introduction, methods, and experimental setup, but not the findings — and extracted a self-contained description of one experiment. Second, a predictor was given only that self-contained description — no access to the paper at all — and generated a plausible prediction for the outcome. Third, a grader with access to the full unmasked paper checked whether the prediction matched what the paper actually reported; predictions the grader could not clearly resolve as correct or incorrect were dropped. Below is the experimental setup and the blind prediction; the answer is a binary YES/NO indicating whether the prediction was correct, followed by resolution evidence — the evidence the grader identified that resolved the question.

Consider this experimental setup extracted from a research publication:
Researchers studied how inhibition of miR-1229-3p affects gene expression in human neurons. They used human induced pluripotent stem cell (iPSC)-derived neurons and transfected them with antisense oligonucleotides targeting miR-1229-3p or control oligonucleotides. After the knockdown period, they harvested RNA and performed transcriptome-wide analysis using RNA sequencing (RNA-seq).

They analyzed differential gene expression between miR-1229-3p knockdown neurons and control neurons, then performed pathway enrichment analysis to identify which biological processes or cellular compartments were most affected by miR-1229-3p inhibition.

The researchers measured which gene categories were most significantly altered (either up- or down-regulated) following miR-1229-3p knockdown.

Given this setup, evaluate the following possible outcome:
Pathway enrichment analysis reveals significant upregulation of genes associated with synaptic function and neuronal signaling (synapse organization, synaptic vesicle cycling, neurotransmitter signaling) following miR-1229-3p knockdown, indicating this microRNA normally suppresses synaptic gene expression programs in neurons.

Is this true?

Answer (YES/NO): NO